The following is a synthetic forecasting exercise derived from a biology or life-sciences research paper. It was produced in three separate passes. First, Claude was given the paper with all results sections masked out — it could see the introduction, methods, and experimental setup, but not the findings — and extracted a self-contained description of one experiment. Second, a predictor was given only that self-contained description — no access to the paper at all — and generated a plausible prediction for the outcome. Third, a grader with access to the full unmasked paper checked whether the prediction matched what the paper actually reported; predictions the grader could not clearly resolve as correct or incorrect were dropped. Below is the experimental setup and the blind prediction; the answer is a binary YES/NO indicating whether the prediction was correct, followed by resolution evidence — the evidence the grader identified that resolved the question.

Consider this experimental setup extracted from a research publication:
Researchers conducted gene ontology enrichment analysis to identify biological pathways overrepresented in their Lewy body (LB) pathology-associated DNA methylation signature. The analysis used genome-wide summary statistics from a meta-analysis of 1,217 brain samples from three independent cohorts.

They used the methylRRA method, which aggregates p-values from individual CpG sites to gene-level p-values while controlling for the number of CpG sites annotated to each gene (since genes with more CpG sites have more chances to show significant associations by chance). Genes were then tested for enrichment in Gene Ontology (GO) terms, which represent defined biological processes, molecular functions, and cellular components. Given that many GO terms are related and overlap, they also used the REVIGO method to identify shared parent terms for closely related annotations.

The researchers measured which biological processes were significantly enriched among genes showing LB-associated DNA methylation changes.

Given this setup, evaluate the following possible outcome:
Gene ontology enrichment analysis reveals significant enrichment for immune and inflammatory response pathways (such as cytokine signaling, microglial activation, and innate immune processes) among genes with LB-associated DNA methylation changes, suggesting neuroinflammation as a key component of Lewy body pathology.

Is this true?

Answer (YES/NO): NO